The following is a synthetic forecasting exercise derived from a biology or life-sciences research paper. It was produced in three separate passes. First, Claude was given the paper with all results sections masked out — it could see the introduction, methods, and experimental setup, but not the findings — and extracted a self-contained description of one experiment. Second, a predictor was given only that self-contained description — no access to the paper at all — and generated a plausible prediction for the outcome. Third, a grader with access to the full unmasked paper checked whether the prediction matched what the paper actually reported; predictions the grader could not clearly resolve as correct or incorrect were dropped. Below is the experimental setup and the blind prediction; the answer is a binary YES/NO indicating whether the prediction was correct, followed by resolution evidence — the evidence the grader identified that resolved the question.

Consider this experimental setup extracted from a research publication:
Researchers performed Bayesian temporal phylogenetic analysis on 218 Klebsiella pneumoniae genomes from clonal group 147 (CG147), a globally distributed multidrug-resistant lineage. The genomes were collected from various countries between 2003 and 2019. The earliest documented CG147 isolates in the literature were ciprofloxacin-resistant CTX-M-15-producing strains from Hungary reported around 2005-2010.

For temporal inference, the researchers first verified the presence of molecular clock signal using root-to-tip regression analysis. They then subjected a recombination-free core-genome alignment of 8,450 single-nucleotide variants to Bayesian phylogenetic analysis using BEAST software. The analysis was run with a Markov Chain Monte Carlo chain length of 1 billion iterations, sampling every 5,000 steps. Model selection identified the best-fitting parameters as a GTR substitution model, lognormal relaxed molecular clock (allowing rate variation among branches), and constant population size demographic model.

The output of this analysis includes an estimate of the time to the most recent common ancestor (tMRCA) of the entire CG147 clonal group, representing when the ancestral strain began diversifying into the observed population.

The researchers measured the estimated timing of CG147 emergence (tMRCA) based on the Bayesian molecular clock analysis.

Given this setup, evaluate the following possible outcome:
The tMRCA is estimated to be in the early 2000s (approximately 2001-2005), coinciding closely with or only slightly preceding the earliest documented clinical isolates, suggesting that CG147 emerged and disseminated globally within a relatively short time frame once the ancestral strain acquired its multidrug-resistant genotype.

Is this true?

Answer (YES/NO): NO